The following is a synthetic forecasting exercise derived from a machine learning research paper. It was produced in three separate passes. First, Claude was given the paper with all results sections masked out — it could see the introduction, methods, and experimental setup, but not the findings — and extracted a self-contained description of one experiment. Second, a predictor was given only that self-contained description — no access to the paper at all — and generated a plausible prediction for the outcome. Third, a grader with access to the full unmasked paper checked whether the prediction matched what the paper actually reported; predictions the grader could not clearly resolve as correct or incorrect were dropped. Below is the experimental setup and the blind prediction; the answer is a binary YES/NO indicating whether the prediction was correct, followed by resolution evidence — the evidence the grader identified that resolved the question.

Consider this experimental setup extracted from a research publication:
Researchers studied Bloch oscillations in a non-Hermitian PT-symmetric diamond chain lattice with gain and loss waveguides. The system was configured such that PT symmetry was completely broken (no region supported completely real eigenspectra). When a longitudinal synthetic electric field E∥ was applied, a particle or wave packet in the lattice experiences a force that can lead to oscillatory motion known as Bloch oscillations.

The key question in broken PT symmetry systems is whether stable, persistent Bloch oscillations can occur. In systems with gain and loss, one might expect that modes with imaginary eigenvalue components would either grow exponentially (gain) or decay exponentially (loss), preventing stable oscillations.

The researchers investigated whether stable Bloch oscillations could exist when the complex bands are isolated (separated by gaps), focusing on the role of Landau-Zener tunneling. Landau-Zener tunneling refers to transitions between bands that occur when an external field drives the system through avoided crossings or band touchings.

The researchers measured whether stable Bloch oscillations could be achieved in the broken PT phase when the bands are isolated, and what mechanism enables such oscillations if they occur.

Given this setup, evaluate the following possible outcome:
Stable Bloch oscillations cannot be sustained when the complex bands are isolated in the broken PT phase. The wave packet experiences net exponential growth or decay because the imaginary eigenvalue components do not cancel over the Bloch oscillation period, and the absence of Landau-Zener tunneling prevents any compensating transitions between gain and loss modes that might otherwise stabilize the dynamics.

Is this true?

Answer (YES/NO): NO